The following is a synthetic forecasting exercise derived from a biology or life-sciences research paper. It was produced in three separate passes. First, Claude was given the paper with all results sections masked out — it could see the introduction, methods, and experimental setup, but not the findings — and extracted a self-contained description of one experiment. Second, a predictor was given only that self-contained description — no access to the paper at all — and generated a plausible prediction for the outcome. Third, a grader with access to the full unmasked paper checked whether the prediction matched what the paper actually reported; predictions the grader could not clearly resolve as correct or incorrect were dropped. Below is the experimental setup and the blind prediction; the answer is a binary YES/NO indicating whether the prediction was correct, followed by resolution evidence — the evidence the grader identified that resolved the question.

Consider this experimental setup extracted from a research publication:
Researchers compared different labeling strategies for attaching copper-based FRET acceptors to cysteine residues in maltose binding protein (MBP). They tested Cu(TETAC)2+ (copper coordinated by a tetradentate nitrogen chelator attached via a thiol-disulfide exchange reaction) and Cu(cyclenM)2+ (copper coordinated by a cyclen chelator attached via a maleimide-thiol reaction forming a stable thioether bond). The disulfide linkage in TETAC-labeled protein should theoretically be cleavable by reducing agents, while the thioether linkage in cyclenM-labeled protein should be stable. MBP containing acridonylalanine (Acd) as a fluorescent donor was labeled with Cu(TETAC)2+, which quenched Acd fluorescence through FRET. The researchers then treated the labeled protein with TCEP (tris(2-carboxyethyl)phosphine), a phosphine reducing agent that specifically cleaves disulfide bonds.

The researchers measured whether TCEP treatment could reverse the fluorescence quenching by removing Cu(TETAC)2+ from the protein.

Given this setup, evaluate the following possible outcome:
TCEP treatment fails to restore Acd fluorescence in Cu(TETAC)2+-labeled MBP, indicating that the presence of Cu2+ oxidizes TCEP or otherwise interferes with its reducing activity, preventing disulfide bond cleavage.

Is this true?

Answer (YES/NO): NO